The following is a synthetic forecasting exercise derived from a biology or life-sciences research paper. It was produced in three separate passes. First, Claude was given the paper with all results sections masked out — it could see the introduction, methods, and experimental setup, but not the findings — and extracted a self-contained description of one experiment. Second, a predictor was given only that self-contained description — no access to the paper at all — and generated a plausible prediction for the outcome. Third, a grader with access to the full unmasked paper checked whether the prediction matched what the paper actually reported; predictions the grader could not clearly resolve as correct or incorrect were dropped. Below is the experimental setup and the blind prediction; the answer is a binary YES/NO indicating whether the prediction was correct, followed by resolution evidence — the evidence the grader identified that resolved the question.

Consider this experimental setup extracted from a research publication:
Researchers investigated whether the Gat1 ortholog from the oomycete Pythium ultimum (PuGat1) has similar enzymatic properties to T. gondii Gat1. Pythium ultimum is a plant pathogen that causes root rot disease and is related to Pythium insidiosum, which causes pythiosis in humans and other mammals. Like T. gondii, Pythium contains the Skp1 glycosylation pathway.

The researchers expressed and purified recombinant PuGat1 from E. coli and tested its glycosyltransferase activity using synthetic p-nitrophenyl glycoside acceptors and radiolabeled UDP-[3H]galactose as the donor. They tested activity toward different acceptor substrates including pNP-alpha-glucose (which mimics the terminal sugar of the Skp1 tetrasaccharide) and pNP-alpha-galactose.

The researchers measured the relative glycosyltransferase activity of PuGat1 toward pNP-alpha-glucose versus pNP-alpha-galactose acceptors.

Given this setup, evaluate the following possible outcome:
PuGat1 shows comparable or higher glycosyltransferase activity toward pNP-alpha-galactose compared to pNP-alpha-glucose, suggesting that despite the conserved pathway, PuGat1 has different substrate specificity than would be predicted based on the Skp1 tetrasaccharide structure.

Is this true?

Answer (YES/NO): NO